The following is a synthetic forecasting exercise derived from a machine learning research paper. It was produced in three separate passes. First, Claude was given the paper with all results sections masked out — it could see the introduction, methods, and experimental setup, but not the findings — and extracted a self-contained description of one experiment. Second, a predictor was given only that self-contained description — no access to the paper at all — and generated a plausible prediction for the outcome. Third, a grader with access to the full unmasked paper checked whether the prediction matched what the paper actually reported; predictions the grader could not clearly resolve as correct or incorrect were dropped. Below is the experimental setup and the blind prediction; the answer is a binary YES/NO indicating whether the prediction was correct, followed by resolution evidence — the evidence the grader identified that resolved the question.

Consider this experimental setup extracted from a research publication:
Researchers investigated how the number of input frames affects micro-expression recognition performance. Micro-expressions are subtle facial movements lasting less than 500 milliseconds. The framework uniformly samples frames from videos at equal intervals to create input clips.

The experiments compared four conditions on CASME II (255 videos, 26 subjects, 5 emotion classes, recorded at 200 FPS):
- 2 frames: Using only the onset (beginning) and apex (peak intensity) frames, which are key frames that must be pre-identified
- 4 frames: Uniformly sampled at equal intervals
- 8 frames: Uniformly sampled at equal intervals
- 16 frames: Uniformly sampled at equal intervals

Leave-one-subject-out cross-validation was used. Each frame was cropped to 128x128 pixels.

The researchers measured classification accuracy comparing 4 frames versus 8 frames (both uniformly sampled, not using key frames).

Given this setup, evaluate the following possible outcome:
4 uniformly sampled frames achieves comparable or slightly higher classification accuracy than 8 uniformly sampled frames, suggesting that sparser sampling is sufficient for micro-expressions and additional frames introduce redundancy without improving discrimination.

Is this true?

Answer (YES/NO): NO